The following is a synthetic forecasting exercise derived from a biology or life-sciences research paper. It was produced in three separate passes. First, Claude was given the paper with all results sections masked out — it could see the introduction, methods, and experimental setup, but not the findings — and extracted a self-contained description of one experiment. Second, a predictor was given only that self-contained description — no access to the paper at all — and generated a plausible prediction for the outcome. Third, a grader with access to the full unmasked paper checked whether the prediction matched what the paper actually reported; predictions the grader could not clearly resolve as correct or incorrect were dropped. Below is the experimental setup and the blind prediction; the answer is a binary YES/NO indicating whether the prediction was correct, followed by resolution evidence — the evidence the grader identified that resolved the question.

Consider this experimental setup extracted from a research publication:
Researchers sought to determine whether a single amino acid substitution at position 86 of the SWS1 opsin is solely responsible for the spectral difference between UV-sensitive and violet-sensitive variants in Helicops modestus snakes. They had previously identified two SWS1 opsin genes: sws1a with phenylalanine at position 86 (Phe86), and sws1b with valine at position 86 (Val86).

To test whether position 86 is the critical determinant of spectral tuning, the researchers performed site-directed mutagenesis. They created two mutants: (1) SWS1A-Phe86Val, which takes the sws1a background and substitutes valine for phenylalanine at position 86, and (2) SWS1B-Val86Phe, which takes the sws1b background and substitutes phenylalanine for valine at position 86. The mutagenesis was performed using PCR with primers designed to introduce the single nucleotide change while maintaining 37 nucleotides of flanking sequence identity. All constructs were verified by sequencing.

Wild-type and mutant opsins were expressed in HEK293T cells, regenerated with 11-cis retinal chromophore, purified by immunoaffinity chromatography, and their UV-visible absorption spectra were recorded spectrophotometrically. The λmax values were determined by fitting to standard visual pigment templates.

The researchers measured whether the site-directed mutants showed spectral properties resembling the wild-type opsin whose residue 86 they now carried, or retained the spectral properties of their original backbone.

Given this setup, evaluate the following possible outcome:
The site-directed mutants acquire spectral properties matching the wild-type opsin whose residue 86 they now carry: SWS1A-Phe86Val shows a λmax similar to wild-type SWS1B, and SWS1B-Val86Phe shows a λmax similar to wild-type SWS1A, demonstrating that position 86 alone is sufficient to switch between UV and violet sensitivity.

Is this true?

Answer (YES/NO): NO